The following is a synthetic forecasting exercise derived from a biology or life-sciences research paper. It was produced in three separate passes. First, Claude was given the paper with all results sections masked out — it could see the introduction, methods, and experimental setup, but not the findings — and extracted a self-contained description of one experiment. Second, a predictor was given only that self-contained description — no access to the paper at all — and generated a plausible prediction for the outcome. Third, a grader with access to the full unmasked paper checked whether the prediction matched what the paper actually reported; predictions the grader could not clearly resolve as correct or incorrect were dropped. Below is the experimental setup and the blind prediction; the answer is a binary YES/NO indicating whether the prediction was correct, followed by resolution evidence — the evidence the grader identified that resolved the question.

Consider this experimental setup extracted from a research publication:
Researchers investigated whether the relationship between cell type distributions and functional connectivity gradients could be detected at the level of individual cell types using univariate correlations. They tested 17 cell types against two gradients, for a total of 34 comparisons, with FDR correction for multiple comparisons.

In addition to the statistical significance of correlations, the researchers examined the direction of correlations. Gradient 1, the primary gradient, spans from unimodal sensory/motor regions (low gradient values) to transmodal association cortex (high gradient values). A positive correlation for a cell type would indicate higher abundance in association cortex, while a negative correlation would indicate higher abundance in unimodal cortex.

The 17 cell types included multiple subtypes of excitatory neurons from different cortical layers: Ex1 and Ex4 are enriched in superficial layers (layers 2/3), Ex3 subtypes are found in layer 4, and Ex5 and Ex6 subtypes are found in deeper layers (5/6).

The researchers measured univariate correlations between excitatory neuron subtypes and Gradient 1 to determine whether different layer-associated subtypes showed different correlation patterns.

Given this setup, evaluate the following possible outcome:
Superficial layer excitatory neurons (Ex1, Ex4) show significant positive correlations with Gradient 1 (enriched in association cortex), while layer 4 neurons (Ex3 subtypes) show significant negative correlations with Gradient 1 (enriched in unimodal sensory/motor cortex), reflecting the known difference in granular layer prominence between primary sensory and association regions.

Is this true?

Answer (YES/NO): NO